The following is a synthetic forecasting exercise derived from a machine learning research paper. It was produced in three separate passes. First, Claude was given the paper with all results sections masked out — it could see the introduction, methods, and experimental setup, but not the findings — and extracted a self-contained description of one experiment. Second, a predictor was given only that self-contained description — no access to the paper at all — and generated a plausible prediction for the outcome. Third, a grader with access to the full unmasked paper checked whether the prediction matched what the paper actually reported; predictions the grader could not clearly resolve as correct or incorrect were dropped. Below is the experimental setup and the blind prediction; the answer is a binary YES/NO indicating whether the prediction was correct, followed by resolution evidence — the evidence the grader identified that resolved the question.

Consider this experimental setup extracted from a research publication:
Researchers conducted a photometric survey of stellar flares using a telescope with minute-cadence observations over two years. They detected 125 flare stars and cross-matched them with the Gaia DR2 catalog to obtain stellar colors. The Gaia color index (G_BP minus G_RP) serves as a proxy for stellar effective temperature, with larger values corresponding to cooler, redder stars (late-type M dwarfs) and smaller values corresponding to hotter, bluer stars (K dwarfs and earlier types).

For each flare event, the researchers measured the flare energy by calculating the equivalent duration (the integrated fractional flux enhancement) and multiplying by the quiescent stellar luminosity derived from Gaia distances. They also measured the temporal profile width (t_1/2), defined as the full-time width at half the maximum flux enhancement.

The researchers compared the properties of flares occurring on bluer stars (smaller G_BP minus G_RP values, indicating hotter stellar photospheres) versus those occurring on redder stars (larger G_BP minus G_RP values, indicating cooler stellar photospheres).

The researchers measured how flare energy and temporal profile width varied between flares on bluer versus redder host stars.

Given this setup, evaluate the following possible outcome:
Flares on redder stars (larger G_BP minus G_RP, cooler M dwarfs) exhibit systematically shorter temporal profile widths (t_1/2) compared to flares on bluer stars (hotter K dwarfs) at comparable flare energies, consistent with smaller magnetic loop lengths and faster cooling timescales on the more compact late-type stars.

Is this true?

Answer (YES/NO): YES